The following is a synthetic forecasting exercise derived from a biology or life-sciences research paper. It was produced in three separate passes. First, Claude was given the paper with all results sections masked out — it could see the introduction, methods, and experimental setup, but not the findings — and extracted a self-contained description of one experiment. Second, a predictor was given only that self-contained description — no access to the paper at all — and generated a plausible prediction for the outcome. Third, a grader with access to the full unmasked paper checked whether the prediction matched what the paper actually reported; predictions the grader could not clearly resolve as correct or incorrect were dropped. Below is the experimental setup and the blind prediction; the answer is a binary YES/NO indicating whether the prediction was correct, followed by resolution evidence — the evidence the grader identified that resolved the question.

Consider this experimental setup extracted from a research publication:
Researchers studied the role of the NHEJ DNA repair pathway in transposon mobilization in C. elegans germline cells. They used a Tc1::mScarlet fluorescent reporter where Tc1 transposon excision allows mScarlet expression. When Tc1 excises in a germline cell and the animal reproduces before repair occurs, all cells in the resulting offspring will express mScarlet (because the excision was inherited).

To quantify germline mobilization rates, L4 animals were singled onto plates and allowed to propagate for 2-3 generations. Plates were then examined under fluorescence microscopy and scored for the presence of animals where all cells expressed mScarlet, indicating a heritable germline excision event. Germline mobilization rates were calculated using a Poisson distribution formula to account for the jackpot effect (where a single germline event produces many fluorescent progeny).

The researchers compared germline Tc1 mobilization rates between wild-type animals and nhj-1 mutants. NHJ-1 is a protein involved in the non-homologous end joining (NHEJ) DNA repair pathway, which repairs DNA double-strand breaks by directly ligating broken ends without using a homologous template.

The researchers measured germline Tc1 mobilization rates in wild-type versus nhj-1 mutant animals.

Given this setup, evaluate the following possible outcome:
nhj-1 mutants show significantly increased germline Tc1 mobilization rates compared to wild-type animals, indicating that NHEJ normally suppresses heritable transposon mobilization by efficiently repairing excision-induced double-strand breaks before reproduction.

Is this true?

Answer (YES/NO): NO